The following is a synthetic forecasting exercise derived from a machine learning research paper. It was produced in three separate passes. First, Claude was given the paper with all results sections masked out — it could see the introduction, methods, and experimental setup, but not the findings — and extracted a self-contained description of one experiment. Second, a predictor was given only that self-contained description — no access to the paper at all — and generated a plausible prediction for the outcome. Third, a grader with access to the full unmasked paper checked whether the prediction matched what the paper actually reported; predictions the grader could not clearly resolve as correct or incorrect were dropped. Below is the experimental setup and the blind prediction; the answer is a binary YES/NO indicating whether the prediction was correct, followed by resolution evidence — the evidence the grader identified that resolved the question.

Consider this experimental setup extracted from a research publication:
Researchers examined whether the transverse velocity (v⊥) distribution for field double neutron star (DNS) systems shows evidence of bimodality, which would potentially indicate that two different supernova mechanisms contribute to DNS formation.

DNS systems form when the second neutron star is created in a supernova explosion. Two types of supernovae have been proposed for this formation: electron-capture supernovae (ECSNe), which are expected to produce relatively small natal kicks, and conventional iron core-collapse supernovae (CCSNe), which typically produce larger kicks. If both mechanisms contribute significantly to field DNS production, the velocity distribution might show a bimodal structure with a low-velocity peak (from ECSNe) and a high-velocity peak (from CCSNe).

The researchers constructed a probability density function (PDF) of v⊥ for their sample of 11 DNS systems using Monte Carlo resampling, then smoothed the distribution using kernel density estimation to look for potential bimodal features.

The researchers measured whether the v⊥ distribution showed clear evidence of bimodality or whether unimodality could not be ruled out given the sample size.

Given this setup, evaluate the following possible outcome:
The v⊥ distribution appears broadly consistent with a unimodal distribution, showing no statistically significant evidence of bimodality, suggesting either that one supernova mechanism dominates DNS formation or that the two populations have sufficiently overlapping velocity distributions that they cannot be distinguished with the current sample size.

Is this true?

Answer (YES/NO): NO